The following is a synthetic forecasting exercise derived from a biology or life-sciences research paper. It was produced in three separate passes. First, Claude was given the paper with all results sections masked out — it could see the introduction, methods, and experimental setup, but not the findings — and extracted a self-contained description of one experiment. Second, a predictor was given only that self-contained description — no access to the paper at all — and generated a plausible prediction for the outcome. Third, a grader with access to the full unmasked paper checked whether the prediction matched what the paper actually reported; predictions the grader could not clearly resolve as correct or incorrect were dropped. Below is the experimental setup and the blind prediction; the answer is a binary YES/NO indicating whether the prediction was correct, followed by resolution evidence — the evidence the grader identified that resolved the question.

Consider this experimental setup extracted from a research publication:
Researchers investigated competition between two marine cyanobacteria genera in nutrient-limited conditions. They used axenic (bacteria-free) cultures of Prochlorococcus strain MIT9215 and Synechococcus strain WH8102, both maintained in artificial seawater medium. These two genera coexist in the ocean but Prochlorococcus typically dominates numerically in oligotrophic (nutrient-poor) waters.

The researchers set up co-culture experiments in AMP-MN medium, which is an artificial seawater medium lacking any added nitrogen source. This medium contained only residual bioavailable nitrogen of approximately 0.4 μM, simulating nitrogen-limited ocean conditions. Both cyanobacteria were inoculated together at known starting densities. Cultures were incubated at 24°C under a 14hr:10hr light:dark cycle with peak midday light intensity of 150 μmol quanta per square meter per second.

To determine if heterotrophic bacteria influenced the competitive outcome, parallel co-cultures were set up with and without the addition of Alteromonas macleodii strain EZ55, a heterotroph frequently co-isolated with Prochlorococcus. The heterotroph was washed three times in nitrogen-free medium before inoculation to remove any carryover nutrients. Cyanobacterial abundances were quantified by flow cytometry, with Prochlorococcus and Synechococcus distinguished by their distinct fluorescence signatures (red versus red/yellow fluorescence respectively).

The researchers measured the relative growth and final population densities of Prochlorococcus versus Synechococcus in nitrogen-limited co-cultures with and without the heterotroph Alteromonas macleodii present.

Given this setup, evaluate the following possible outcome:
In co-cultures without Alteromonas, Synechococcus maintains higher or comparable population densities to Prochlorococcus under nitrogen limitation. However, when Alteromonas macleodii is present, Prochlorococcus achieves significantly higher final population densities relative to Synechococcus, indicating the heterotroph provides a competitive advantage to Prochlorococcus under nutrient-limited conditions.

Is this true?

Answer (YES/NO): YES